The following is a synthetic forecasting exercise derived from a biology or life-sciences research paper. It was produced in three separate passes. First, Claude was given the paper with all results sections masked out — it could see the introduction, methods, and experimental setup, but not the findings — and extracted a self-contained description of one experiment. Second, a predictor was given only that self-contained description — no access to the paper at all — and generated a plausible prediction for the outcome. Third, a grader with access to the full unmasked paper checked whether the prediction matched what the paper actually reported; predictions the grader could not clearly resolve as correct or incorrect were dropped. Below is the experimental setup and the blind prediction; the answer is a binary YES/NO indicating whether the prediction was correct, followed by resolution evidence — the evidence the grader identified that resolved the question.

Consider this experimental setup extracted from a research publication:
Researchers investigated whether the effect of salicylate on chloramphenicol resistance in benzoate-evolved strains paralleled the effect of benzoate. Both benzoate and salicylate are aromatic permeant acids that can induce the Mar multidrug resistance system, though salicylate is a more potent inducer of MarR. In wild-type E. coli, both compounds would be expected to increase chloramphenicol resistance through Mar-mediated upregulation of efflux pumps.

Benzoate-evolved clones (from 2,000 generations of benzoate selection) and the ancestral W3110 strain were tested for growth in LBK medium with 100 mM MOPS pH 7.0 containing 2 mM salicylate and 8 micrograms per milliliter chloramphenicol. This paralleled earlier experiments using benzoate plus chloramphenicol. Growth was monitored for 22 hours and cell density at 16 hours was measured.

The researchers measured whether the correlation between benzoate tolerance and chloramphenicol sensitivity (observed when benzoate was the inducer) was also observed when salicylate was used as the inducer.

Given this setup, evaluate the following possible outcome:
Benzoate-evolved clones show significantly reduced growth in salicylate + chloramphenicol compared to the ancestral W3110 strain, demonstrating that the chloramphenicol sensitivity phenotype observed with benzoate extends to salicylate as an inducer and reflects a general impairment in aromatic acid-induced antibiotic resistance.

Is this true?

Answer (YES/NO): YES